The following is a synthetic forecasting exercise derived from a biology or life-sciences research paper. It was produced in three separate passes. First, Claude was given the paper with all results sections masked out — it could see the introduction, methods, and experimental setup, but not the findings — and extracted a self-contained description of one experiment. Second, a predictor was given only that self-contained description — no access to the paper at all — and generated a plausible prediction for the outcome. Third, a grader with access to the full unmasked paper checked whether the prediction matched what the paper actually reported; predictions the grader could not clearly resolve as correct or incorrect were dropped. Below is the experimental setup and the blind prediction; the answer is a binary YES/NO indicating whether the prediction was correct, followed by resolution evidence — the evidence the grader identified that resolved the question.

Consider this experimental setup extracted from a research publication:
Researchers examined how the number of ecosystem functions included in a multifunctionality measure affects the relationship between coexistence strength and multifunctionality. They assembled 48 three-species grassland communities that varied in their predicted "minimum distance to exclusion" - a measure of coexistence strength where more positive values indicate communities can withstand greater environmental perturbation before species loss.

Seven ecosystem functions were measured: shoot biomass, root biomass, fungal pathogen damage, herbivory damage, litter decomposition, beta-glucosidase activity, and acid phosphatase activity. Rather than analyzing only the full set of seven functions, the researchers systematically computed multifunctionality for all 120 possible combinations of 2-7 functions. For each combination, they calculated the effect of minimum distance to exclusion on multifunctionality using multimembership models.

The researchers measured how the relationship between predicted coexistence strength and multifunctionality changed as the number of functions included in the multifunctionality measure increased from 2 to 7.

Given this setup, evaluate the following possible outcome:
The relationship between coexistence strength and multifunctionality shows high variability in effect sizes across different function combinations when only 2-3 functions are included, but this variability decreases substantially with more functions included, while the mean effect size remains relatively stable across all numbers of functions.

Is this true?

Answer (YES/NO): NO